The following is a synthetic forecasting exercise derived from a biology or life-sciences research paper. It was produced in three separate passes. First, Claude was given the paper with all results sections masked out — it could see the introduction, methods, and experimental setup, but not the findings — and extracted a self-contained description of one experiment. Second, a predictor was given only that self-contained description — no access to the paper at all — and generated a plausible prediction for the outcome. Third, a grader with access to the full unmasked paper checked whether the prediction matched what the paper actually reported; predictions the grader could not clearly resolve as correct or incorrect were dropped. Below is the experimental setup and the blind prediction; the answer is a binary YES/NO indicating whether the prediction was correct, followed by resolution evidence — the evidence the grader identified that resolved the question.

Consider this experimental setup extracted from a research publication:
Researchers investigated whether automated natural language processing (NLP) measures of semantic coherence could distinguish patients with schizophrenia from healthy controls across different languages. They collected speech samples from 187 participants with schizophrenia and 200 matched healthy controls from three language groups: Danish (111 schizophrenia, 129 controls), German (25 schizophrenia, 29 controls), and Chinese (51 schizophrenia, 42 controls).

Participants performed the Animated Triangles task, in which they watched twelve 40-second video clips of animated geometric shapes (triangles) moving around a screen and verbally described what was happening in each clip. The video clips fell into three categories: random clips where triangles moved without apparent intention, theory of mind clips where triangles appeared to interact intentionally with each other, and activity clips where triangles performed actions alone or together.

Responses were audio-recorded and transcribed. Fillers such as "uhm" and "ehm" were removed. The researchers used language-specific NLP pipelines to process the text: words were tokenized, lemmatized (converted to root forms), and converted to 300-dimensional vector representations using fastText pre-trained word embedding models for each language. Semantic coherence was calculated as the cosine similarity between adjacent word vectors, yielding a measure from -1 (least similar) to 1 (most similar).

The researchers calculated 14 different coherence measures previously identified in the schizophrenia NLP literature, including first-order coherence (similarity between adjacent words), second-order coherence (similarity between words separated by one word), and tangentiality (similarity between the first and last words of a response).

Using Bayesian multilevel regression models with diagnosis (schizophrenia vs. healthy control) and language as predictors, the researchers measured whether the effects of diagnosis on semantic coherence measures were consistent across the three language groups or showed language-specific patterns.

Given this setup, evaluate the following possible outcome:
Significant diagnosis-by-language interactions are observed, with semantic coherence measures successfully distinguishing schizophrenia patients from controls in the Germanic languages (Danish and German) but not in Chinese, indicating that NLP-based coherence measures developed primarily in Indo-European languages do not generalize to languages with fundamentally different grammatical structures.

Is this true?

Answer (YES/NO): NO